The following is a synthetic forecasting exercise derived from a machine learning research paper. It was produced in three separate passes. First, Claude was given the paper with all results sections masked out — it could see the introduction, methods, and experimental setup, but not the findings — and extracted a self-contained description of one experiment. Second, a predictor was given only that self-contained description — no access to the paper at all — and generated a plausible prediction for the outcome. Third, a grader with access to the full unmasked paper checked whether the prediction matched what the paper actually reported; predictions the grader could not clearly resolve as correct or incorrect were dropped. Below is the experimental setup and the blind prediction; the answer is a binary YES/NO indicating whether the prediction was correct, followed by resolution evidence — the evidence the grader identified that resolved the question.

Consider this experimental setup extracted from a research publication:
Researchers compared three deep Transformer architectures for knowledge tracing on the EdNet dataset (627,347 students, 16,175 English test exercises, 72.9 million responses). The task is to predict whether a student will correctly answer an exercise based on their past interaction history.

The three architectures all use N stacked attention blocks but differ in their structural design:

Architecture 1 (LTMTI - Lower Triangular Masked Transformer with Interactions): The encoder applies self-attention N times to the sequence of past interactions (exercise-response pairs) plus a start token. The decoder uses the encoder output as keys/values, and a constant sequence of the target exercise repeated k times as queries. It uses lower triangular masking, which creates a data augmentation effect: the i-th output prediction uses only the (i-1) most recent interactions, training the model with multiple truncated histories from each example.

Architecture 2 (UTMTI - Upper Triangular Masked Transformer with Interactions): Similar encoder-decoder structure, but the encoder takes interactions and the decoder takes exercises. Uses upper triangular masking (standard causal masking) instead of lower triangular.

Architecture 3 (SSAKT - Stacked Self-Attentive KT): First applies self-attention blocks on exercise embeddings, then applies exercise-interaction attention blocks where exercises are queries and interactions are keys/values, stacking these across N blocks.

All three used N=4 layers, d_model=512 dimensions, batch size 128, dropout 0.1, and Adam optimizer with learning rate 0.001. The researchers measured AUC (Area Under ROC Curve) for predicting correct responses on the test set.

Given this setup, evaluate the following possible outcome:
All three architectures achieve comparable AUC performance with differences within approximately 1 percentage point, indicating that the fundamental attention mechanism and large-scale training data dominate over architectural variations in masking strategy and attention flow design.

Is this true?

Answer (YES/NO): YES